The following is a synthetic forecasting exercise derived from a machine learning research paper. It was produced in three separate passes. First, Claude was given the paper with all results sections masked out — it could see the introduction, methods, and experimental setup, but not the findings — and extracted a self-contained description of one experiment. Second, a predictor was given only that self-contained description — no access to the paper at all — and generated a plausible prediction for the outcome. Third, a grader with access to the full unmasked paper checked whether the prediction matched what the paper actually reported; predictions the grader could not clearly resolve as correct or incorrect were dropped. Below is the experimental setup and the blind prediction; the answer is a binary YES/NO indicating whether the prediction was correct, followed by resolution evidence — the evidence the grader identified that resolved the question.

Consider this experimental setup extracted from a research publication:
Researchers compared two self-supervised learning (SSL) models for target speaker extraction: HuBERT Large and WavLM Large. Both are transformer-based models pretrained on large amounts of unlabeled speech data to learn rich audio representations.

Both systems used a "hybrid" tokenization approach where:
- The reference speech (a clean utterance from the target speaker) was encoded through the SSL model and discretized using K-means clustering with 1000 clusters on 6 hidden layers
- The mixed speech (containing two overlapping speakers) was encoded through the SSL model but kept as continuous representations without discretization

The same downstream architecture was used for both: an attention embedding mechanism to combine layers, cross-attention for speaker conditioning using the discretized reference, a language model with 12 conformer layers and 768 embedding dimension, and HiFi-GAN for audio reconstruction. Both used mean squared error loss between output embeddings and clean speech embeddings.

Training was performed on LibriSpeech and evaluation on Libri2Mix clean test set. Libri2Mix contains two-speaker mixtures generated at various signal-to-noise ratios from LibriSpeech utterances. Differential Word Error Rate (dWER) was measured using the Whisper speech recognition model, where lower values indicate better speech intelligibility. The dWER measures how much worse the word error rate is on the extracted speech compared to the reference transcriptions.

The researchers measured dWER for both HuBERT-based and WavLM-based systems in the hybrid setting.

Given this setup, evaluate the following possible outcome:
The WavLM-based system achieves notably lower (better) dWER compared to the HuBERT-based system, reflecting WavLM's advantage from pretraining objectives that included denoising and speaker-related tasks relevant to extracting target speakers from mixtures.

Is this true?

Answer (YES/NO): YES